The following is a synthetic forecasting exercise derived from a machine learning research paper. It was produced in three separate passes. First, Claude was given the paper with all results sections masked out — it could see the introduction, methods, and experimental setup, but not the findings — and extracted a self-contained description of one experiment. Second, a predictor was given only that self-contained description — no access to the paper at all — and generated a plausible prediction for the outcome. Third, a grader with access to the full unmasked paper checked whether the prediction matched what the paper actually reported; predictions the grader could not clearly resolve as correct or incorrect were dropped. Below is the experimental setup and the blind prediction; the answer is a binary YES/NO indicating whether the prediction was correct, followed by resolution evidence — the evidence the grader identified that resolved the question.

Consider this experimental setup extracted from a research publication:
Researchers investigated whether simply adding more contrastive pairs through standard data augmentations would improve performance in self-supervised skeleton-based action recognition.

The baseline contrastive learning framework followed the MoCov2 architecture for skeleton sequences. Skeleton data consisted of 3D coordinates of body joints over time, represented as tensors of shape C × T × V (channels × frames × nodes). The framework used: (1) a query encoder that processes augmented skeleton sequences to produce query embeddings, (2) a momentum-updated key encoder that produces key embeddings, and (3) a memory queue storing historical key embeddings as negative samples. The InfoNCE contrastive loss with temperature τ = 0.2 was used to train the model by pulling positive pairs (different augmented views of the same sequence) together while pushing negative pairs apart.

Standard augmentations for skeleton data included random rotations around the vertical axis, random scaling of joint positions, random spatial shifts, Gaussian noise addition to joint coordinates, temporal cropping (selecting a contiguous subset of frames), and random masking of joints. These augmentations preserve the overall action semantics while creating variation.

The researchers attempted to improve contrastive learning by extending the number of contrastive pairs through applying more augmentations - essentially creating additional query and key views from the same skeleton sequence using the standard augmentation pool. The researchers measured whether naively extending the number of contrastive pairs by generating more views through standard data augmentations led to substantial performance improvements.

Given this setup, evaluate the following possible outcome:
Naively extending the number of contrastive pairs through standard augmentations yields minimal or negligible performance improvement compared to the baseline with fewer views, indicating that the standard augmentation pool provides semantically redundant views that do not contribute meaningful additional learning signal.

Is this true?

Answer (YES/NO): YES